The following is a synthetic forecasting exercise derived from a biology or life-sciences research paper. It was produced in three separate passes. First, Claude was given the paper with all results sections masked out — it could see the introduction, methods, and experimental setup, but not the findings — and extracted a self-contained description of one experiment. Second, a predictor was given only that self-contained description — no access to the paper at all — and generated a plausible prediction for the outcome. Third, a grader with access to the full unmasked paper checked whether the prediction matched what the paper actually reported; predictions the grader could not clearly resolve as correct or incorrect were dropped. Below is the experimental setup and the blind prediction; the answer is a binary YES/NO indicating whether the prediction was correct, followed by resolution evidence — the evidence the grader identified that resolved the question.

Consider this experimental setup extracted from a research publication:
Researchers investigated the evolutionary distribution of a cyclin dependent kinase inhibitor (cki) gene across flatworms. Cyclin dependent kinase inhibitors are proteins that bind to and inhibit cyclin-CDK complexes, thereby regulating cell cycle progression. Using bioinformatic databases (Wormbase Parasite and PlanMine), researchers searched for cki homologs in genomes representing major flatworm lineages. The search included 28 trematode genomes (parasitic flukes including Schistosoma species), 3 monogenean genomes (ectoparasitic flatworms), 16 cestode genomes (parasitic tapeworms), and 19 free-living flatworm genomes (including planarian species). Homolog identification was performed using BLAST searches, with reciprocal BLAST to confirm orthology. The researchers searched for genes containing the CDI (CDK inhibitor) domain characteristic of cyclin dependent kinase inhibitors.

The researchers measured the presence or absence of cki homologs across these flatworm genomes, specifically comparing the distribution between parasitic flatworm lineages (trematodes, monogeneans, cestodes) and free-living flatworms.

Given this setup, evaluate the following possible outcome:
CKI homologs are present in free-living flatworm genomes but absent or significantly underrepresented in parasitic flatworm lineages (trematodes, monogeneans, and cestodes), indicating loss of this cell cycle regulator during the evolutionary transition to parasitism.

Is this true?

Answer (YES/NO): NO